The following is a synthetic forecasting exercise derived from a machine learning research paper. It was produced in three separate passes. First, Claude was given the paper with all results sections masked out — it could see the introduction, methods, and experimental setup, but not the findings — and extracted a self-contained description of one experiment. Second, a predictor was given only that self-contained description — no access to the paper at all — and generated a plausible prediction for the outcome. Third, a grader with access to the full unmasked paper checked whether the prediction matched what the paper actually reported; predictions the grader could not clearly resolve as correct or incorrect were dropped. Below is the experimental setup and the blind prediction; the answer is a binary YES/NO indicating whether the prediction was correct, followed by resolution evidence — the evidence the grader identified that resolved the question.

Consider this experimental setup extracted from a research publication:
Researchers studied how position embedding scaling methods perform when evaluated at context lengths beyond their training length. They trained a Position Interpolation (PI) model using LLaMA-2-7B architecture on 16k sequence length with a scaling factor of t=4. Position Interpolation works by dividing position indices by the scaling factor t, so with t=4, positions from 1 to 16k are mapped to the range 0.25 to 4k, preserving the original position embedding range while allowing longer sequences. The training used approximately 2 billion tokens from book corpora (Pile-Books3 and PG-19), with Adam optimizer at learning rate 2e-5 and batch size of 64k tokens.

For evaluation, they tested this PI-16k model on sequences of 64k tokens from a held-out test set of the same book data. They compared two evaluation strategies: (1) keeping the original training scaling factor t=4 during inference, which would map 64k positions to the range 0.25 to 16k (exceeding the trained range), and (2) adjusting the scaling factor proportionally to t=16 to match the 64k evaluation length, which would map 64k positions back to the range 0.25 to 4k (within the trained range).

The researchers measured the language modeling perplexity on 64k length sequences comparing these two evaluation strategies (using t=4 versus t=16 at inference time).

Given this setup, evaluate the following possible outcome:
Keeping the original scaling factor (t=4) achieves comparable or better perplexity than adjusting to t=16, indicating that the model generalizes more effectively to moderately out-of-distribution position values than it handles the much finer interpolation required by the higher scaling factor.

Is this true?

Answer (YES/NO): NO